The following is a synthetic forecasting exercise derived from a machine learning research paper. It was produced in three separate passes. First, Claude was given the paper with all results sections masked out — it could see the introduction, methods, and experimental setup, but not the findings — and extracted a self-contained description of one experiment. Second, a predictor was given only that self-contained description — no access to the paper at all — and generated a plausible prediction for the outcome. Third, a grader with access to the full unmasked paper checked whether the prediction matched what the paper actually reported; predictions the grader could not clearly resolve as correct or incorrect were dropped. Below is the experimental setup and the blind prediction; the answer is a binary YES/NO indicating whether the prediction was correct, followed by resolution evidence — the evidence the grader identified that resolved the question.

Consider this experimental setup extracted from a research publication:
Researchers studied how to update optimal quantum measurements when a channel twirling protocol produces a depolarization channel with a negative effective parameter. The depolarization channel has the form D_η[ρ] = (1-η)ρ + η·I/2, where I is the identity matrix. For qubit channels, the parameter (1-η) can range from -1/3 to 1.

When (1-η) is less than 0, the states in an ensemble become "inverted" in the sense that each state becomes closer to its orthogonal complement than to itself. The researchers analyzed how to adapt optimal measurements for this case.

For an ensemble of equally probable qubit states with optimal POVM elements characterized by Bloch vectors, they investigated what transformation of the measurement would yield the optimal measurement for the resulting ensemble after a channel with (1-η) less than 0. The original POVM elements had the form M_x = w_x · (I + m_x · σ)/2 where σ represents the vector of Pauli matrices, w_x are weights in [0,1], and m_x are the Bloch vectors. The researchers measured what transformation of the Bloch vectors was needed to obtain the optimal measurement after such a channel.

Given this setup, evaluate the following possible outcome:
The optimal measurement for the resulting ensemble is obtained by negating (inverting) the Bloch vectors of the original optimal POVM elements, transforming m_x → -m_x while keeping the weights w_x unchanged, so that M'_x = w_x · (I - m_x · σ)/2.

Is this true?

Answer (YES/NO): YES